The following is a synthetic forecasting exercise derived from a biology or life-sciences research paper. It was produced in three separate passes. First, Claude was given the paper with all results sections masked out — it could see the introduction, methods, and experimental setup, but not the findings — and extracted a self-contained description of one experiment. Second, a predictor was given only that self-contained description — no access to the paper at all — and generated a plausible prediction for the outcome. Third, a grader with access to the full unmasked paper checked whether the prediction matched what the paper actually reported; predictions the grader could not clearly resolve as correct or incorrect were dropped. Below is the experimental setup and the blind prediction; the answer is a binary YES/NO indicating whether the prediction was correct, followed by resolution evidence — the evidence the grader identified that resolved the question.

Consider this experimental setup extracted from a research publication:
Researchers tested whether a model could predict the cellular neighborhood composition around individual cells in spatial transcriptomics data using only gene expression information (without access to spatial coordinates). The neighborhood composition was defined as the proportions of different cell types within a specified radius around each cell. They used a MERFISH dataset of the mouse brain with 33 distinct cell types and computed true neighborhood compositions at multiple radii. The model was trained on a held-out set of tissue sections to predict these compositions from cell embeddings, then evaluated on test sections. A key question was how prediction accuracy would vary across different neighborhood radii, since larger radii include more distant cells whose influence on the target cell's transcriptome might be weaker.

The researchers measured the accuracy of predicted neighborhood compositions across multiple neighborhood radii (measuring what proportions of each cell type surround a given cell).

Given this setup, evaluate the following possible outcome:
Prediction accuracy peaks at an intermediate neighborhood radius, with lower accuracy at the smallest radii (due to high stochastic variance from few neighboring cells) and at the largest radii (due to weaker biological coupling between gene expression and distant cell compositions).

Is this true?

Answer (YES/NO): NO